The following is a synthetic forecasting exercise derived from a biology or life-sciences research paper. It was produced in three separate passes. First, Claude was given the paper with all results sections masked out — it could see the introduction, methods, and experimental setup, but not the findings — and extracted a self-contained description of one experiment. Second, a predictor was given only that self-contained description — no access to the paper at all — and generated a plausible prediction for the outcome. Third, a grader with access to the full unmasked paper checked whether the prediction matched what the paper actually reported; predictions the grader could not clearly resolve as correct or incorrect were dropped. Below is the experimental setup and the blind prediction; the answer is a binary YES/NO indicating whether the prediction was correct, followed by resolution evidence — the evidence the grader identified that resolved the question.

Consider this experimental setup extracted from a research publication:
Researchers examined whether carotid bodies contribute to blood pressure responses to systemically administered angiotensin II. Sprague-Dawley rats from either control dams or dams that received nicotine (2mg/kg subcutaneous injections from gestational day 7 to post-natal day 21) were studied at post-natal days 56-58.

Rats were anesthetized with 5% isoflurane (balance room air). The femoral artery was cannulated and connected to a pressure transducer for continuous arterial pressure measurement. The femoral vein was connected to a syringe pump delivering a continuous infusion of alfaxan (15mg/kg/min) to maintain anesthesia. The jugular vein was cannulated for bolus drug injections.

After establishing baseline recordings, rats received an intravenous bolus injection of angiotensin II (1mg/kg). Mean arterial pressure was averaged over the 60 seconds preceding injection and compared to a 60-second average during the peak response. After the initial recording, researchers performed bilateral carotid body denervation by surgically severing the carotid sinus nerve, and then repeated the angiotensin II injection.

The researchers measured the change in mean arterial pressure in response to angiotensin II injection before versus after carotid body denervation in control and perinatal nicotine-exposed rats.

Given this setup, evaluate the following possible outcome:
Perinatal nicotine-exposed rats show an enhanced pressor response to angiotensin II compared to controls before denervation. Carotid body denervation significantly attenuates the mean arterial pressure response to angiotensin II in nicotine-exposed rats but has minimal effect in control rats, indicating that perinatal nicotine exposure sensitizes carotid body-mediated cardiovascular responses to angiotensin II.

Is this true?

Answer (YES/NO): YES